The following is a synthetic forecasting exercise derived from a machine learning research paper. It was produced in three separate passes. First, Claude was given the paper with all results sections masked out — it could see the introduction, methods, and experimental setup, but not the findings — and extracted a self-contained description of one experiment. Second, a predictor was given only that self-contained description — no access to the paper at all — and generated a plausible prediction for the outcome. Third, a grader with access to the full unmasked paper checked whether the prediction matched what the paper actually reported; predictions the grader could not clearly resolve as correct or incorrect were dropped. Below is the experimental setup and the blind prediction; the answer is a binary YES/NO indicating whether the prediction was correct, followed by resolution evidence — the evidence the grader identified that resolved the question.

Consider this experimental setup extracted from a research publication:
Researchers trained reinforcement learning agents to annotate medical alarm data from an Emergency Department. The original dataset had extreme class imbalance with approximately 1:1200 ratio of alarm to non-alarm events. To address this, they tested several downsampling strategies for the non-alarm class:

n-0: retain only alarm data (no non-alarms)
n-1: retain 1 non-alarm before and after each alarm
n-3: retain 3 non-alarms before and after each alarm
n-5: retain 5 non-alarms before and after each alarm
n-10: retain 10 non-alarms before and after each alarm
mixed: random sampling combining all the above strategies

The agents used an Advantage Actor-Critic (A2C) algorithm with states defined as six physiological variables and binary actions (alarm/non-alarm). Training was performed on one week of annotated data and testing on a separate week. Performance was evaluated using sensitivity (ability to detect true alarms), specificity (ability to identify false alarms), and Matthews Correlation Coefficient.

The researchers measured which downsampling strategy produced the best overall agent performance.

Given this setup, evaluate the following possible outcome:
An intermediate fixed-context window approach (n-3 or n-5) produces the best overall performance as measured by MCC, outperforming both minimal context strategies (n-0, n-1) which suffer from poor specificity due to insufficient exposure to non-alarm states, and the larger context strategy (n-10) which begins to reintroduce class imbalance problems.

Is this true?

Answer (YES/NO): NO